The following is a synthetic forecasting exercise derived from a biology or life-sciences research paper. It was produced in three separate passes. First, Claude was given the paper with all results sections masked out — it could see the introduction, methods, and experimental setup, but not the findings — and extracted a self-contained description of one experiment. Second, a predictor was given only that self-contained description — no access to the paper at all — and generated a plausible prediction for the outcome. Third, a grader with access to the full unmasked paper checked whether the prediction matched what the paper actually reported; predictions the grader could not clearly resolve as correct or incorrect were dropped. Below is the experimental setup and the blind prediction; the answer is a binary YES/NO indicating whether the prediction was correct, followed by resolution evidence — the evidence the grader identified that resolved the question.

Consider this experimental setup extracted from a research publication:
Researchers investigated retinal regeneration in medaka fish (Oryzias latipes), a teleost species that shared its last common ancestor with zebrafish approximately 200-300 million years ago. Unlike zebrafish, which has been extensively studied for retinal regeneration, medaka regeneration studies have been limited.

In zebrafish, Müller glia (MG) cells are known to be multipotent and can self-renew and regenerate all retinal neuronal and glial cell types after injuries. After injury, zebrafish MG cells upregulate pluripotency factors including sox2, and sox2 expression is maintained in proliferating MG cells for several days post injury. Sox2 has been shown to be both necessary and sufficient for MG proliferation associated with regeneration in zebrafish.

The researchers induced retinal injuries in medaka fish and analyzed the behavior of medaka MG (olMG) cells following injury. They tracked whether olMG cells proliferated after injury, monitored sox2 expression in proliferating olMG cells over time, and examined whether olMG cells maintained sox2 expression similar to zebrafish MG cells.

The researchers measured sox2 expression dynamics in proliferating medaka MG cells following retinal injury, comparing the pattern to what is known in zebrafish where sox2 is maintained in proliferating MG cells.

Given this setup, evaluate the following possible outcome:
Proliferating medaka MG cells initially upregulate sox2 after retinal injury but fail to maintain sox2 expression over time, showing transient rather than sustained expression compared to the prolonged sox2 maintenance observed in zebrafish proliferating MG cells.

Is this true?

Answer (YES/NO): NO